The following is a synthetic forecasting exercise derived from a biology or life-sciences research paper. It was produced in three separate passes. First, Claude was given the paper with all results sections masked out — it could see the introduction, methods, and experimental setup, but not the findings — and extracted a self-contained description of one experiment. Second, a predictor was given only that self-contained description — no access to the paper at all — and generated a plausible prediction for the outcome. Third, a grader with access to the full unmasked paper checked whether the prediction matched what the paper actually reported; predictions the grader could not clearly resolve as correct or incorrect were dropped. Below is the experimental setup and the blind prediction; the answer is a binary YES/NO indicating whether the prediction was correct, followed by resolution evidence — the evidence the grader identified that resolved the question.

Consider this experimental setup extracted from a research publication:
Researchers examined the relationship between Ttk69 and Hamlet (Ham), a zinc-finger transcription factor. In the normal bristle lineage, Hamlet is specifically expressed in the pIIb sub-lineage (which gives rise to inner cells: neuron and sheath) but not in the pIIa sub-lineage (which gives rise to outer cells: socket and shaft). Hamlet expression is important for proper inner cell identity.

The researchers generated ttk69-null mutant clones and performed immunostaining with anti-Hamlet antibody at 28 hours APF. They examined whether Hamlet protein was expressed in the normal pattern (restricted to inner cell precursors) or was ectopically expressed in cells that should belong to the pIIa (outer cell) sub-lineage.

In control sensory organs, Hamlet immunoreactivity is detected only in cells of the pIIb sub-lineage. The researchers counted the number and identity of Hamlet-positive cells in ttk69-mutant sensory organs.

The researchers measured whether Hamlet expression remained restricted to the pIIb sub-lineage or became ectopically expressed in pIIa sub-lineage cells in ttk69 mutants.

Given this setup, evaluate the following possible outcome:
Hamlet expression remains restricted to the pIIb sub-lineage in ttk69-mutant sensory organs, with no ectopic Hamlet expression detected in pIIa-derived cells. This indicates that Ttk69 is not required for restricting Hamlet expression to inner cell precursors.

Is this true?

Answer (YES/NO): NO